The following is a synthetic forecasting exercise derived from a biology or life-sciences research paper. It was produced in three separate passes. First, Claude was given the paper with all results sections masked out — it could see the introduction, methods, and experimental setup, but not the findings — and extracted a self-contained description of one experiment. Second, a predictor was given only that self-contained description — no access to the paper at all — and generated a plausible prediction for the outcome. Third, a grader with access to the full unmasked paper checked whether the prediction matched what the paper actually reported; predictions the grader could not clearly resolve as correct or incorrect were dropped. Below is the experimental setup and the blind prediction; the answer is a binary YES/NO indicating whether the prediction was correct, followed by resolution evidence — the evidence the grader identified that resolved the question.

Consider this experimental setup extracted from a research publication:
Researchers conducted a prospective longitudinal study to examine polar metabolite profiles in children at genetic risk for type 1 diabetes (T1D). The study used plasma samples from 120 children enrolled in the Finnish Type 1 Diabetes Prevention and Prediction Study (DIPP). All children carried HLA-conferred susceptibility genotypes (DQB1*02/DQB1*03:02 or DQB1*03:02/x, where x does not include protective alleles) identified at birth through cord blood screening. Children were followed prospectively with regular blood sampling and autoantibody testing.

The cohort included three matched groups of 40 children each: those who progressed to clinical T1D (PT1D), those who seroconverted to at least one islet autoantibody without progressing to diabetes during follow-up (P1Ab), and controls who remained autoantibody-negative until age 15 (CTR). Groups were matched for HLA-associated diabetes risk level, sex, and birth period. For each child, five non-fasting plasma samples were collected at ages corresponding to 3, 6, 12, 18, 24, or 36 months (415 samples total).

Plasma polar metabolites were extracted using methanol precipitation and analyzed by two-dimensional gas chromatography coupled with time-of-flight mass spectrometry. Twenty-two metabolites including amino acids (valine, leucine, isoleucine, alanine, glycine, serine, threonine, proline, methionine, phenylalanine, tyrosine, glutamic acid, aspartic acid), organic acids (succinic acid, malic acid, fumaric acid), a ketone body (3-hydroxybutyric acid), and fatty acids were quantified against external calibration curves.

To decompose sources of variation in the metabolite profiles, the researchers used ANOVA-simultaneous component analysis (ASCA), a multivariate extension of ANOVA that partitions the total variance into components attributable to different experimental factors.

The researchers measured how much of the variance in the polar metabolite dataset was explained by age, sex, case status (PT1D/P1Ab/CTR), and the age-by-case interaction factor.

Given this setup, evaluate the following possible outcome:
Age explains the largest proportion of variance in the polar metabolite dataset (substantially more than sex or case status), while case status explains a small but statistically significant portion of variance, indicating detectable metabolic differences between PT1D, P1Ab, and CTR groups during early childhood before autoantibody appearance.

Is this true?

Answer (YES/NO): YES